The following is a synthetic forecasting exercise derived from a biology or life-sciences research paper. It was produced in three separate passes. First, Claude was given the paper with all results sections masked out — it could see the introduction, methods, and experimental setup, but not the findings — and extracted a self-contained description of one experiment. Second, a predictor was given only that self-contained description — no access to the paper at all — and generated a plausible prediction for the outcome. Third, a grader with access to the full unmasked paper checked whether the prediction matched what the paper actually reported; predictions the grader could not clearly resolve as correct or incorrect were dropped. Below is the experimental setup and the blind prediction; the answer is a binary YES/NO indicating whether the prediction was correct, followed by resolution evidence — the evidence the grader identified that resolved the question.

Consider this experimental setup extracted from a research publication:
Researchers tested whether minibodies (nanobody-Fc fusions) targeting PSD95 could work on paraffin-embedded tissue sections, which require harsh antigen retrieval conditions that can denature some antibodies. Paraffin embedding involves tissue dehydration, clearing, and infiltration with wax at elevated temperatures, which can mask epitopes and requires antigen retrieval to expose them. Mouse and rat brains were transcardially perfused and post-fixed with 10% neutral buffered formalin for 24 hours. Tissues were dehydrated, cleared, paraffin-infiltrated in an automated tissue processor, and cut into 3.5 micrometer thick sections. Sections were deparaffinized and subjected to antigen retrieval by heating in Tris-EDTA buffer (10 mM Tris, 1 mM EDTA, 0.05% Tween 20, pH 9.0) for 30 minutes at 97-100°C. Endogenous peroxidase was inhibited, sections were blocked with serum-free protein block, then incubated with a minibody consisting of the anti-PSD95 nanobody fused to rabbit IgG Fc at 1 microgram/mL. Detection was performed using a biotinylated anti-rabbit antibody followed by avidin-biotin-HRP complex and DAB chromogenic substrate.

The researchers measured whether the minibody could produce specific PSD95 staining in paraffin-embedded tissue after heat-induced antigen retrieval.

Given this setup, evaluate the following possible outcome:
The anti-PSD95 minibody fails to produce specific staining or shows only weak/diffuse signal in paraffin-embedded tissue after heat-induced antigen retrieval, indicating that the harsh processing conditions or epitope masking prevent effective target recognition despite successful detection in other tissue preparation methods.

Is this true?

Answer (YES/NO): NO